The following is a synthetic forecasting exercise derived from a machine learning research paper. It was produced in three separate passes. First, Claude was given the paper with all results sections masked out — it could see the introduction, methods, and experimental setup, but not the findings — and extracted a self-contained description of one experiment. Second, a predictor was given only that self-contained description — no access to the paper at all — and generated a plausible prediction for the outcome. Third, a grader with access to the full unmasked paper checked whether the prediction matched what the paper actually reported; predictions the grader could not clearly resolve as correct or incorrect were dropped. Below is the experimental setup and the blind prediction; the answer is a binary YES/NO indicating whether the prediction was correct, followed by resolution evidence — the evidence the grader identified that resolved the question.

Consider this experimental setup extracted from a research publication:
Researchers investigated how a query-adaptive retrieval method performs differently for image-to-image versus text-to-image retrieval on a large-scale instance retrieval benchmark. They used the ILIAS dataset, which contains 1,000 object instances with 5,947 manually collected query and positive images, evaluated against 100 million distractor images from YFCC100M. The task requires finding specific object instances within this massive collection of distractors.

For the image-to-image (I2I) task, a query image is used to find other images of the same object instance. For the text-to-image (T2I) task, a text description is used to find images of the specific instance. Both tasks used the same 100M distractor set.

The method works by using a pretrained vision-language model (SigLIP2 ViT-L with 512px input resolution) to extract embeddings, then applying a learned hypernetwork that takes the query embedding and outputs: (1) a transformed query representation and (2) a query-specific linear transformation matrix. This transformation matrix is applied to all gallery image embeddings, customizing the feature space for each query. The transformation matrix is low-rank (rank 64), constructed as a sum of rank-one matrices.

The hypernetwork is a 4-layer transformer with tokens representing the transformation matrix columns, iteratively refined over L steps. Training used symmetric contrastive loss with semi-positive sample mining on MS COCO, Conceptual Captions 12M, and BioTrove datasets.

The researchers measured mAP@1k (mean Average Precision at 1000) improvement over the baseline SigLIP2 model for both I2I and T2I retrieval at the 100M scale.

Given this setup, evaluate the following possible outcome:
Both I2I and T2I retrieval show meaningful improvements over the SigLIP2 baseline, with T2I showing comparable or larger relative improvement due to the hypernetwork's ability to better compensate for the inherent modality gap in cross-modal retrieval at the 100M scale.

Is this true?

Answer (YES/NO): YES